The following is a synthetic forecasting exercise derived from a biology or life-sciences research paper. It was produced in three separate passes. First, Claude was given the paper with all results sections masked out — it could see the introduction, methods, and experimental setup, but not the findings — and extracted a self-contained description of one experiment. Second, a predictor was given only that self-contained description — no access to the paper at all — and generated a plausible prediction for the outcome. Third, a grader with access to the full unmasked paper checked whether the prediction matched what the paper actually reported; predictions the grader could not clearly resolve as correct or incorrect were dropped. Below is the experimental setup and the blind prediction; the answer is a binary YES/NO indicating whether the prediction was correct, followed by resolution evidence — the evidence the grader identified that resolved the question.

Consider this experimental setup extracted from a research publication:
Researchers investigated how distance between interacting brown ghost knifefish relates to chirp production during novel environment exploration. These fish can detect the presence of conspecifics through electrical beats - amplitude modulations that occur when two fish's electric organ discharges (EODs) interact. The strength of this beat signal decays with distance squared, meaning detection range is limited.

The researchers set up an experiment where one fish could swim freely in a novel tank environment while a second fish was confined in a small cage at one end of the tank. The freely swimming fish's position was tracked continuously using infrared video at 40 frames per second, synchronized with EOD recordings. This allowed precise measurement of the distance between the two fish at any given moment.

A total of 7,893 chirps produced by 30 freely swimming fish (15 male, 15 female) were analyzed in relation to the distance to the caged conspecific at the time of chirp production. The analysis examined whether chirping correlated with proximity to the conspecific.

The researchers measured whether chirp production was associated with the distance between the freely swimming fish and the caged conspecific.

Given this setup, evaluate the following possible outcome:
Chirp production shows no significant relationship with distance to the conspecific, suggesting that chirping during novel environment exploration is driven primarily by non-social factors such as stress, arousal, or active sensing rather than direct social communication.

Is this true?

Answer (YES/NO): NO